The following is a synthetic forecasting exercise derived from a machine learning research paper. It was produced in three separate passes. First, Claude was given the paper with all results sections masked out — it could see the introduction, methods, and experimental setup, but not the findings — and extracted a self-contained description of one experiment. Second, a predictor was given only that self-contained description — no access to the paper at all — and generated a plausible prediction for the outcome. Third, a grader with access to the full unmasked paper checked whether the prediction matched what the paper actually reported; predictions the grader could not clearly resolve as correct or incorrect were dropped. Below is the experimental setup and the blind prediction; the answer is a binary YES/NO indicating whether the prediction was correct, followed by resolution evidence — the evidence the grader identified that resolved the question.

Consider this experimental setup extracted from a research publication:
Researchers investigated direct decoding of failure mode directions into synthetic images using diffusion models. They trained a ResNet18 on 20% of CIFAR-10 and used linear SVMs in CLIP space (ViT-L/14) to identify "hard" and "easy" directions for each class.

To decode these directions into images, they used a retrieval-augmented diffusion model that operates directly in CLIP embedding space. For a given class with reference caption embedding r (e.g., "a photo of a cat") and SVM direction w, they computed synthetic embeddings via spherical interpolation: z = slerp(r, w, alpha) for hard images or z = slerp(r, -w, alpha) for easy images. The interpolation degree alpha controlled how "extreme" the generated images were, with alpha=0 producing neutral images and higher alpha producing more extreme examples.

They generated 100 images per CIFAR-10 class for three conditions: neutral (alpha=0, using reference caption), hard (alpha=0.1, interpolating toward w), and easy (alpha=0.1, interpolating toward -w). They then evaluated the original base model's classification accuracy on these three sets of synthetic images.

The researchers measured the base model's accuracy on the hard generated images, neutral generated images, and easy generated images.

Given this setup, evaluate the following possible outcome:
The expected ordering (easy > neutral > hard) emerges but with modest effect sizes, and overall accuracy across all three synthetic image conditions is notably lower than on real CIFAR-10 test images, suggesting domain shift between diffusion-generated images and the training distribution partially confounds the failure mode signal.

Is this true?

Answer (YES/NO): NO